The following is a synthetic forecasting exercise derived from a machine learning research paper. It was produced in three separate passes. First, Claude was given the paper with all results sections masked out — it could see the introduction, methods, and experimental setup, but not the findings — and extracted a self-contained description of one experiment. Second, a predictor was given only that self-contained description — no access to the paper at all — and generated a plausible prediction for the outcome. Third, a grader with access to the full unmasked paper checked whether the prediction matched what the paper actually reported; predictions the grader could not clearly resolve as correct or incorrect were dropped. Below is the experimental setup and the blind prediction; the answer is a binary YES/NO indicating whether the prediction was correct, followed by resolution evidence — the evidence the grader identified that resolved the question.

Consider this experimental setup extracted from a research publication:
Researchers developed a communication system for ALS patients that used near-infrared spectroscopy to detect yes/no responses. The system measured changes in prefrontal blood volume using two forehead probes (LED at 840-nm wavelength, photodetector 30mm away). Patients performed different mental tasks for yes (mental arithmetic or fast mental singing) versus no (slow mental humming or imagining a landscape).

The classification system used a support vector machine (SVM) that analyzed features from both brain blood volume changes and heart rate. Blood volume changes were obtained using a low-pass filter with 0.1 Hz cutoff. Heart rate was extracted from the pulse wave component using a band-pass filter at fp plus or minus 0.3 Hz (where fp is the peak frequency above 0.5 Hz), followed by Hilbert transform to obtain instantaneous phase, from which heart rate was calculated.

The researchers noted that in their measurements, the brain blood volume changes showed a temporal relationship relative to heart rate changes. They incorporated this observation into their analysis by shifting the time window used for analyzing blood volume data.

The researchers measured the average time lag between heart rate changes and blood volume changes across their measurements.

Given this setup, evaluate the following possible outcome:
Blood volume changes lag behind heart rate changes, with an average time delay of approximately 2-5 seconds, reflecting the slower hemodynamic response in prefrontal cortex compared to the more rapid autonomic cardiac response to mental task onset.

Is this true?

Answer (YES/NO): YES